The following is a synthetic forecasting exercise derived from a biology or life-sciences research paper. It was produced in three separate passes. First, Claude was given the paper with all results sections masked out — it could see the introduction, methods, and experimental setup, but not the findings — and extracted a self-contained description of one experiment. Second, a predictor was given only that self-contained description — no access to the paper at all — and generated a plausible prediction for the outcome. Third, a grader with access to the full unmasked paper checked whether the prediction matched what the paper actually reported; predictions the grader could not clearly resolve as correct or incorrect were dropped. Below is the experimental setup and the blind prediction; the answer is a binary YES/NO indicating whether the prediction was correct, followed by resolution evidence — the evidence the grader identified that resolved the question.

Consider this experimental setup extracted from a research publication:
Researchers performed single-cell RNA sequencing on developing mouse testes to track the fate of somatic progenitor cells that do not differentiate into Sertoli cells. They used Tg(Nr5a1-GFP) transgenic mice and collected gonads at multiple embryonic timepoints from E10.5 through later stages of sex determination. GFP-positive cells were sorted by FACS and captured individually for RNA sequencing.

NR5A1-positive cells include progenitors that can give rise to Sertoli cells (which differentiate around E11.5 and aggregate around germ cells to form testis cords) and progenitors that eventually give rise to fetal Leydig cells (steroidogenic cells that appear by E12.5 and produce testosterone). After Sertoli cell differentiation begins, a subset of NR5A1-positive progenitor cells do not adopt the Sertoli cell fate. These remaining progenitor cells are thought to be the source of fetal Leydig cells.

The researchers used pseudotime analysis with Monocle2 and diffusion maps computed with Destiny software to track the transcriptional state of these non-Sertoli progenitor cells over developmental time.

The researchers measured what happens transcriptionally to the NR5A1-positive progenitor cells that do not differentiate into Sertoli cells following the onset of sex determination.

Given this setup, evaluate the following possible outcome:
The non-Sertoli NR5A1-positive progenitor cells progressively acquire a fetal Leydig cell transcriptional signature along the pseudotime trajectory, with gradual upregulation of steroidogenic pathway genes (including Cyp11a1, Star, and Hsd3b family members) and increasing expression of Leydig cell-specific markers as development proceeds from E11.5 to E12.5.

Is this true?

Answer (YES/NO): NO